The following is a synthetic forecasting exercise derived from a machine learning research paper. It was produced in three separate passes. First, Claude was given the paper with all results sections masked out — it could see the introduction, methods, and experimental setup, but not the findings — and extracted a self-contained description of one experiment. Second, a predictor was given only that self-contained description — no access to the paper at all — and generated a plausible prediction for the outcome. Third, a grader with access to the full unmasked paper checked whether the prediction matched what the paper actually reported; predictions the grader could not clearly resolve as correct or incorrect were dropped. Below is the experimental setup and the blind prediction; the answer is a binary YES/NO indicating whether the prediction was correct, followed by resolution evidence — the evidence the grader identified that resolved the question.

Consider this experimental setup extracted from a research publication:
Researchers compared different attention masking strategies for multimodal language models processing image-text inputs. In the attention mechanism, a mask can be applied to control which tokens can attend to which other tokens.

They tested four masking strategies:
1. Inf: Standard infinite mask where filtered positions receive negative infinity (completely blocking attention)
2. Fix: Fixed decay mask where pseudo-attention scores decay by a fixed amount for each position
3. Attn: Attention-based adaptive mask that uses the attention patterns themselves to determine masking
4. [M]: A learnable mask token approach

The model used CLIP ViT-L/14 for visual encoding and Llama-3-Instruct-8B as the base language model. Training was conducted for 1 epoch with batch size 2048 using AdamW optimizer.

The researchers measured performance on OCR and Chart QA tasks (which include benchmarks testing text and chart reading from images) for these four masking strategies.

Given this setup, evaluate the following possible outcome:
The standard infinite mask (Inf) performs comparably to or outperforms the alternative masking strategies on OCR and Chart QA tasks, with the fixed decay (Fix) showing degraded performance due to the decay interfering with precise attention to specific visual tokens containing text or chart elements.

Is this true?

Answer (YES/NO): NO